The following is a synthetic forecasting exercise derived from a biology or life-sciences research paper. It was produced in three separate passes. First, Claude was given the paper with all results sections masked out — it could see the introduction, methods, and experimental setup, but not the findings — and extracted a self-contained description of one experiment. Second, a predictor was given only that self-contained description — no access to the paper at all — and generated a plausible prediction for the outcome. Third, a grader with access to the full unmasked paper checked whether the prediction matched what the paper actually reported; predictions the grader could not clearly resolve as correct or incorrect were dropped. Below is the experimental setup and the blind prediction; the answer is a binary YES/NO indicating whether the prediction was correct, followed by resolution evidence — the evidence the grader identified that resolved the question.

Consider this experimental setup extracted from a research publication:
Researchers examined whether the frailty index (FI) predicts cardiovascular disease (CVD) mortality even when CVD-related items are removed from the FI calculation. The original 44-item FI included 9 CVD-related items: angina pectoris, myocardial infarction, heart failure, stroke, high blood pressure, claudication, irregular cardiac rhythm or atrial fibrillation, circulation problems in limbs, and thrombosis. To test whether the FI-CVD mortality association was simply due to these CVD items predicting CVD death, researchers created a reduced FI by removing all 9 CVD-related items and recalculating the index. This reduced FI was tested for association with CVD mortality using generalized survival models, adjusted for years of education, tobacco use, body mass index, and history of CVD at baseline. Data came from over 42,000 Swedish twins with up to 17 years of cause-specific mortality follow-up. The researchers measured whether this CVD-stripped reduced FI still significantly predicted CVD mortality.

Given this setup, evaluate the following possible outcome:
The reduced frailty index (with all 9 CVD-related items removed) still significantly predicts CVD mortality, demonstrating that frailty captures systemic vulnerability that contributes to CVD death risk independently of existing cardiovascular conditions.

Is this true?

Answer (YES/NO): YES